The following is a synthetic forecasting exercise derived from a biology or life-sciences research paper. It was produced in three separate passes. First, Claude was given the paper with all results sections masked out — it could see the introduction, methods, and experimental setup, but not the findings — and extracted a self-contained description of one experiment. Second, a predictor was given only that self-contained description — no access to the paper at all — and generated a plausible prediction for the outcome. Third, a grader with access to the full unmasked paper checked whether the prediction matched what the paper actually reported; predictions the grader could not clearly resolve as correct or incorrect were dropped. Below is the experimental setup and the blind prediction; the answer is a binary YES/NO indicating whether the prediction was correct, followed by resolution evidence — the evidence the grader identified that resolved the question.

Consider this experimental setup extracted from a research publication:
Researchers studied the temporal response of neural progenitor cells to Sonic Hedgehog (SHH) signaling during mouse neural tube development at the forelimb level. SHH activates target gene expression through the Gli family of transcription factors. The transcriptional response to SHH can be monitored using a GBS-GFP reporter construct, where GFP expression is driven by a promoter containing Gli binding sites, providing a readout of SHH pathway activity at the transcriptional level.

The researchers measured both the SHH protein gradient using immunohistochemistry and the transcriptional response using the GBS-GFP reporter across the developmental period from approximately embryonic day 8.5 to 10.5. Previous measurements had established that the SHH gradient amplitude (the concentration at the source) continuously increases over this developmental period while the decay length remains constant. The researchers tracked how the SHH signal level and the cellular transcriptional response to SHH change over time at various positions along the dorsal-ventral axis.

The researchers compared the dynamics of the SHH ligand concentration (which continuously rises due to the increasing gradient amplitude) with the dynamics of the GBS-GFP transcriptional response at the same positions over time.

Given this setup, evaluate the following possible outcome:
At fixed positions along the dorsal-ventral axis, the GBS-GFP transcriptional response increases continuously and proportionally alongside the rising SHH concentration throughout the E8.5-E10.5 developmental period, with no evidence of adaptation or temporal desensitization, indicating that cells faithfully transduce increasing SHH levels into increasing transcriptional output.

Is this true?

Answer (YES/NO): NO